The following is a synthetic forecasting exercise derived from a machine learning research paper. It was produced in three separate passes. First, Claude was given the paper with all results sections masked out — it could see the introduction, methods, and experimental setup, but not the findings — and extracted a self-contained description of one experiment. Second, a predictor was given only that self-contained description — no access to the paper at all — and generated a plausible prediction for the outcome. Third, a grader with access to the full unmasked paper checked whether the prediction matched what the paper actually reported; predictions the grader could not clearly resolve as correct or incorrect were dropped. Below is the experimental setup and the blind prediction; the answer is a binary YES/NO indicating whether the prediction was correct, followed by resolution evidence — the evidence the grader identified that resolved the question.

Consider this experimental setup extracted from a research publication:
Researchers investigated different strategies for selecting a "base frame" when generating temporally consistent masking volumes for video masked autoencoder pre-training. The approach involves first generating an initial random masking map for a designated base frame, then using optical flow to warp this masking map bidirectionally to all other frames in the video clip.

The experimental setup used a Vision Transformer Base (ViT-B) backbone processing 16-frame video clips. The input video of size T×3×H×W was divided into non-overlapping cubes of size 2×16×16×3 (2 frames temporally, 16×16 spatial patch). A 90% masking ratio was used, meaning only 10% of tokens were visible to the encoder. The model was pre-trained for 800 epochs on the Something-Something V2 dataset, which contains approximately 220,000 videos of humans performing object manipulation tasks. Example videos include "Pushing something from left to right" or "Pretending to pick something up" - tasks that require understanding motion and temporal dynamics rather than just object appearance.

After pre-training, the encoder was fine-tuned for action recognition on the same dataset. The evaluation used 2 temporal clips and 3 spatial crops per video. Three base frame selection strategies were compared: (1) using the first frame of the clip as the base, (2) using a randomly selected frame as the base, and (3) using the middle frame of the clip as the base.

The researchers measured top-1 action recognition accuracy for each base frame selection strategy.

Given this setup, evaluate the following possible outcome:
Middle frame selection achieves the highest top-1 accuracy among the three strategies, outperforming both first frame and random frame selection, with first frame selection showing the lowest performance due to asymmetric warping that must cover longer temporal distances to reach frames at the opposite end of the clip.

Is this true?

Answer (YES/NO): YES